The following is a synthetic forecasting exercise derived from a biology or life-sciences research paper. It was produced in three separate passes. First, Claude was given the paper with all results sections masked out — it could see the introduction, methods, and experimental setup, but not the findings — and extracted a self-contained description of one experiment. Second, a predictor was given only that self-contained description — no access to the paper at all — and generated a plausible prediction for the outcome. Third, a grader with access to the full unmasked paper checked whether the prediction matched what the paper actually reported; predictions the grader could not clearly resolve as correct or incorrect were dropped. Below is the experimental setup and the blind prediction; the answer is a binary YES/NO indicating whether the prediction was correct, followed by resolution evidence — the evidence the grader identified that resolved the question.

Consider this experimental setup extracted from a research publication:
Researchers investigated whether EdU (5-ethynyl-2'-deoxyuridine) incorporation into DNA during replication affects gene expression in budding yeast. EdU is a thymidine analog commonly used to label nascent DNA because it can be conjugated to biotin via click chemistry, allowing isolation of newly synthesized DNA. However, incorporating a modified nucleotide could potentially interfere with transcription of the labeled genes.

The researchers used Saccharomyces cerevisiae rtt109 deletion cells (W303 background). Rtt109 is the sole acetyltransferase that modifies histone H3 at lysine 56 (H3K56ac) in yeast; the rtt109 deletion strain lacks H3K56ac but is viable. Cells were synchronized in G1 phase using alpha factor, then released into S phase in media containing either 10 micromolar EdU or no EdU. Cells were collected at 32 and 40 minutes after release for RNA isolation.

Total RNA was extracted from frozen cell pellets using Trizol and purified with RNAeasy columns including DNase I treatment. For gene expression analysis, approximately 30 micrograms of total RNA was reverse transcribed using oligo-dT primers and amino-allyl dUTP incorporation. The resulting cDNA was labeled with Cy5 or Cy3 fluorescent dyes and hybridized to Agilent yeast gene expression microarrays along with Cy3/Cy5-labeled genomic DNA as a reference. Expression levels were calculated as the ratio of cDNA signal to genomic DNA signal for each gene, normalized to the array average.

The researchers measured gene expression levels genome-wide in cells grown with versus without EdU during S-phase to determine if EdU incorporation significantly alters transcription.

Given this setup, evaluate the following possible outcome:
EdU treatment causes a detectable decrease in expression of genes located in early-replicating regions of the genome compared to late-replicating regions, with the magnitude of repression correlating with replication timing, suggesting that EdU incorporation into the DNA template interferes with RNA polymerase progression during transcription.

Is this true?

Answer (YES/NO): NO